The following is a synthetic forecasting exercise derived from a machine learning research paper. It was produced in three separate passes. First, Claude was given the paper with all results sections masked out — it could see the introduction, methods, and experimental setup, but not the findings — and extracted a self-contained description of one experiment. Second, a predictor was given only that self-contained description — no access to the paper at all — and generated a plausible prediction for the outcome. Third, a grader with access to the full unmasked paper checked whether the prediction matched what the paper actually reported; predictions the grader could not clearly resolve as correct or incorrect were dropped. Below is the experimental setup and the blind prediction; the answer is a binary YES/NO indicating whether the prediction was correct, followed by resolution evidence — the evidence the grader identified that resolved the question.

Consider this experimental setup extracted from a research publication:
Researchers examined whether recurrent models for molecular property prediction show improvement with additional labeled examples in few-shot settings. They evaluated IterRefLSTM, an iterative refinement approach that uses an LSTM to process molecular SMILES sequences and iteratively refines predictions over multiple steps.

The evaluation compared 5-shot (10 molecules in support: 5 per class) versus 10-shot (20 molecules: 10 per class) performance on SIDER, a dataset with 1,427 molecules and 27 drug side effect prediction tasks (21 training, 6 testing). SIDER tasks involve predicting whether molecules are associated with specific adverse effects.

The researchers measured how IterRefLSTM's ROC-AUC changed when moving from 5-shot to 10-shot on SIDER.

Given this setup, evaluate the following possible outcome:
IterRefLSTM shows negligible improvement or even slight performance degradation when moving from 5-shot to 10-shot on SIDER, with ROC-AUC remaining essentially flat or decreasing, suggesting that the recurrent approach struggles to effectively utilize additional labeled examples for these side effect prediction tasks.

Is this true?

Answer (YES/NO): YES